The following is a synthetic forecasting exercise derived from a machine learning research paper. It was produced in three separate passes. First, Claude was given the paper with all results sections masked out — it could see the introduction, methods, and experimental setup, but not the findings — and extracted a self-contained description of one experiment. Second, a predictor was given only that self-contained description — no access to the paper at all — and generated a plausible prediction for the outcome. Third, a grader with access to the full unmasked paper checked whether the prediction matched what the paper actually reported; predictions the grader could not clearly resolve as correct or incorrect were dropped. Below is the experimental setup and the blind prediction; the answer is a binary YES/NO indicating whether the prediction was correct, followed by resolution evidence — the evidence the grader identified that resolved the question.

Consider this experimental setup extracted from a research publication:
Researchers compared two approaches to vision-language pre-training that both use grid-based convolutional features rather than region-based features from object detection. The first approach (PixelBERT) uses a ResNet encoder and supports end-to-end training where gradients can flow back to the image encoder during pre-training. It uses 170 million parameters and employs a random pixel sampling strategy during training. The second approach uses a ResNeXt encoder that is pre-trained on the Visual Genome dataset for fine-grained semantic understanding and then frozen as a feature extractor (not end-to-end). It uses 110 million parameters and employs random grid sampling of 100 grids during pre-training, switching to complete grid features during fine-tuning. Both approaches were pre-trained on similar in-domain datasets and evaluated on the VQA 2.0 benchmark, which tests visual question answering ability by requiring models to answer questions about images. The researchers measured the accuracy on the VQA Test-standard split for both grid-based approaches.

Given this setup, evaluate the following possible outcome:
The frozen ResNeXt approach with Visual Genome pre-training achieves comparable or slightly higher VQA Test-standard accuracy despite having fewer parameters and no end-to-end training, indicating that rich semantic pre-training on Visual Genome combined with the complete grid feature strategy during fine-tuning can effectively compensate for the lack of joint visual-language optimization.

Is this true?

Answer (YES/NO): YES